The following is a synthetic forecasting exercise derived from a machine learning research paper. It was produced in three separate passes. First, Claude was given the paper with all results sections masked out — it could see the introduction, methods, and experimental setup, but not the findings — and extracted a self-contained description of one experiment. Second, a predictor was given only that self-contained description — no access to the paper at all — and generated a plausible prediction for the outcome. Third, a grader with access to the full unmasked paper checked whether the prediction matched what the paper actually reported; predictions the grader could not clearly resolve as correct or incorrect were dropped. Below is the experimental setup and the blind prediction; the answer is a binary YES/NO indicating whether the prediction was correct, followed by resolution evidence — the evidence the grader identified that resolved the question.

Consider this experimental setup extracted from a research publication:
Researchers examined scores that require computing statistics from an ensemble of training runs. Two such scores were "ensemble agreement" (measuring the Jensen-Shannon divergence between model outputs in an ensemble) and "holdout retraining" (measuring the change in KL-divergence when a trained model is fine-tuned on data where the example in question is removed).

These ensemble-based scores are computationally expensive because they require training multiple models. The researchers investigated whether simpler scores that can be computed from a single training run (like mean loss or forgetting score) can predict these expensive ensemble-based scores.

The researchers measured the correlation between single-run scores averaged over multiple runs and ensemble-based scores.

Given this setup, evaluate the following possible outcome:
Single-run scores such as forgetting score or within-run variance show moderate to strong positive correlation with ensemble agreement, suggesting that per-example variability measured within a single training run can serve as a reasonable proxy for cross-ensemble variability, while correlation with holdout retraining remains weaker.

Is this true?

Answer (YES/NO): NO